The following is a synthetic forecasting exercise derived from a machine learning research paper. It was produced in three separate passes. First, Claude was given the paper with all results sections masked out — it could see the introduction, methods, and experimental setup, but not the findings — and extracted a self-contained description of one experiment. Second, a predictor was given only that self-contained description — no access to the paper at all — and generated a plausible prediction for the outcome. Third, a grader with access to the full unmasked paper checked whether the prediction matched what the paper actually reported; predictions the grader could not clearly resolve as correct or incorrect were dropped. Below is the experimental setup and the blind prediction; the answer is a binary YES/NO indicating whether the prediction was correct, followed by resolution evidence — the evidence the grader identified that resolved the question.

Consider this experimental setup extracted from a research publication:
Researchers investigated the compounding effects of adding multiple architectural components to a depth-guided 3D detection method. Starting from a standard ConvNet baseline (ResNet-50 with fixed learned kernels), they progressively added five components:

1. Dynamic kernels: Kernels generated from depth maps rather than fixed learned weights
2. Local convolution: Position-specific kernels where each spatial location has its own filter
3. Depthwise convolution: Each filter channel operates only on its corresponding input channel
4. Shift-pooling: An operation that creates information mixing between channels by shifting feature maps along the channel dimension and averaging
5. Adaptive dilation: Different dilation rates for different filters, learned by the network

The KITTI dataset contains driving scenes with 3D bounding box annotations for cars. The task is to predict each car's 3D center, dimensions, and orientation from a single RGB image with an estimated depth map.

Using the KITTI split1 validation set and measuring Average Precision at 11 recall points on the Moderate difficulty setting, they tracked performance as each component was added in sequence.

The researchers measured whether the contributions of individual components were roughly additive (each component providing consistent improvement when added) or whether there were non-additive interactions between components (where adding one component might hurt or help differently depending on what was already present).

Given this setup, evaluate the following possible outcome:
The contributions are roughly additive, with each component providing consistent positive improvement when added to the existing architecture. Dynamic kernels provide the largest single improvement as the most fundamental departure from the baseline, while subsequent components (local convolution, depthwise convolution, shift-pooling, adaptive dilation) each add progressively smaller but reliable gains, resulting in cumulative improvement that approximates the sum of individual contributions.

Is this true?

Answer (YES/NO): NO